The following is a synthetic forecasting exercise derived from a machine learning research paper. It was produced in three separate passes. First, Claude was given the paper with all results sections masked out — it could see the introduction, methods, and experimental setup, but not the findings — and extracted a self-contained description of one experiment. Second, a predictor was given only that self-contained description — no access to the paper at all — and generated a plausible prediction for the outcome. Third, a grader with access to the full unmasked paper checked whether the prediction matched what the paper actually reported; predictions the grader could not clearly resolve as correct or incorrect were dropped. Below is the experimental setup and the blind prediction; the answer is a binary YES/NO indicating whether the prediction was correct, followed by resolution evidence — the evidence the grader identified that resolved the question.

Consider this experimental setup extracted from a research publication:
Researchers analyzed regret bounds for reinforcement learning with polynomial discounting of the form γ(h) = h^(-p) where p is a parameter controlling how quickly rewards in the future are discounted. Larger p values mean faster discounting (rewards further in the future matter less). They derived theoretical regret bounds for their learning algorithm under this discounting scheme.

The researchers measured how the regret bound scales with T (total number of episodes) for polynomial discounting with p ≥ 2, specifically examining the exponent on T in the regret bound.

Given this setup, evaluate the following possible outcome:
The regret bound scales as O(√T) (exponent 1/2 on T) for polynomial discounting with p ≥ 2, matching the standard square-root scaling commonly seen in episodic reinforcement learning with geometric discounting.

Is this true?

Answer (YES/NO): NO